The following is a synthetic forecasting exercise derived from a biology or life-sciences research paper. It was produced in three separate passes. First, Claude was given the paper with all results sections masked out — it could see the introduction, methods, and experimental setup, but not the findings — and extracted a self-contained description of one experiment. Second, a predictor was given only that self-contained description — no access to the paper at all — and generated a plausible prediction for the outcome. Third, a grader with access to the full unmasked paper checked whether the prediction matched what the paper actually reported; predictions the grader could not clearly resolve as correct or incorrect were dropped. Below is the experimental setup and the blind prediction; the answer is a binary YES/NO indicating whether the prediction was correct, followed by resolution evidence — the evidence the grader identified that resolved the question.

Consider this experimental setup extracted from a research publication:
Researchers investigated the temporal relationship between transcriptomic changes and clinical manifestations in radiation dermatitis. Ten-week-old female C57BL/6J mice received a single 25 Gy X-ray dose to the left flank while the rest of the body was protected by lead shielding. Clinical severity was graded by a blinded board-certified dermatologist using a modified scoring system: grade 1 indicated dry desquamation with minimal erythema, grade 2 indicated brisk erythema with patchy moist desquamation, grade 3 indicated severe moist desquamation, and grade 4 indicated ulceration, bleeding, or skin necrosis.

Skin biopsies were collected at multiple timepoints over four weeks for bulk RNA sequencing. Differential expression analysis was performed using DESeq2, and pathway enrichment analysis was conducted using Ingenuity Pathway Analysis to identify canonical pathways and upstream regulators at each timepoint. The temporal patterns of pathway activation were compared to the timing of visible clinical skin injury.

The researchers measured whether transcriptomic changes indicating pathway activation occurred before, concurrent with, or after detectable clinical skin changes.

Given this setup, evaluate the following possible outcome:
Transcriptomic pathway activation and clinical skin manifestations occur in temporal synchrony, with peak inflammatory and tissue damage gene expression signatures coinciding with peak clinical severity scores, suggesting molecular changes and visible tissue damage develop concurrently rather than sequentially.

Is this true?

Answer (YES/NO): NO